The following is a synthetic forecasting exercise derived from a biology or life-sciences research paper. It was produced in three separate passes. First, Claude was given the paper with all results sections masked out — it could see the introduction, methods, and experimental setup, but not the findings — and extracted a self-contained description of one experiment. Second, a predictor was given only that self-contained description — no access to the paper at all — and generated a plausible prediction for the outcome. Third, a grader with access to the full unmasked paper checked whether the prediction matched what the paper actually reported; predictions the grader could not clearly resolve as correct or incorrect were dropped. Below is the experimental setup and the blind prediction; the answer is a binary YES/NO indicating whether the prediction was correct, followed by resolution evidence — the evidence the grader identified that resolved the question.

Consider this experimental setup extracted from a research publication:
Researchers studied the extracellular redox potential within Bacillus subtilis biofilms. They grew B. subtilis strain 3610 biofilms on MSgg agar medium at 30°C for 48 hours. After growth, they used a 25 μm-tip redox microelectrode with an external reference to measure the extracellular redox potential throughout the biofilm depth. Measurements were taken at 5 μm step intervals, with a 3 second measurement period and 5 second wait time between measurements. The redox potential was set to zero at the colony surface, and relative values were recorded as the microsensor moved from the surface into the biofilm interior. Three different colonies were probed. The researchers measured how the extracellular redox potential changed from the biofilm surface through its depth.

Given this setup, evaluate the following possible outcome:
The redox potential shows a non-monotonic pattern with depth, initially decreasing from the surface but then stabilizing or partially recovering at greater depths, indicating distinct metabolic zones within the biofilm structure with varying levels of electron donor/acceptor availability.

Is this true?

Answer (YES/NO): NO